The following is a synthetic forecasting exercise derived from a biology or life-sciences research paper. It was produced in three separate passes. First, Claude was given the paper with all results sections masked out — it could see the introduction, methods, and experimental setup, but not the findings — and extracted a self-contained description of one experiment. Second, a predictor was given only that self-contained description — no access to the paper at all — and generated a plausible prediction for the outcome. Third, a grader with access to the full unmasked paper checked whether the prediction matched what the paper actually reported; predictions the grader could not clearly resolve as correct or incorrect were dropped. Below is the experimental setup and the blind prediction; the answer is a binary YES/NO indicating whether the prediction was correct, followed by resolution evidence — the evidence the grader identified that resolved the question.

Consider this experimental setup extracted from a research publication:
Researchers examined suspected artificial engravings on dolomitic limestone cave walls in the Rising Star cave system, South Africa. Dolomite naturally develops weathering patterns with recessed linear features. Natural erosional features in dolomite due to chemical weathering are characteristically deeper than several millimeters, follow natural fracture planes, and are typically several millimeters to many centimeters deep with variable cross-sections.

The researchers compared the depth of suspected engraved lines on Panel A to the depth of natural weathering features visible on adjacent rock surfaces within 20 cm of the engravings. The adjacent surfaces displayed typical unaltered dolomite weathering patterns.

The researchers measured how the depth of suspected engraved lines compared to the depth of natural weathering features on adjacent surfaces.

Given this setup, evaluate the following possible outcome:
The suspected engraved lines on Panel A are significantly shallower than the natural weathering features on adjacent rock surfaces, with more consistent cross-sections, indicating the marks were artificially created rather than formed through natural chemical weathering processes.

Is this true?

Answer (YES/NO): YES